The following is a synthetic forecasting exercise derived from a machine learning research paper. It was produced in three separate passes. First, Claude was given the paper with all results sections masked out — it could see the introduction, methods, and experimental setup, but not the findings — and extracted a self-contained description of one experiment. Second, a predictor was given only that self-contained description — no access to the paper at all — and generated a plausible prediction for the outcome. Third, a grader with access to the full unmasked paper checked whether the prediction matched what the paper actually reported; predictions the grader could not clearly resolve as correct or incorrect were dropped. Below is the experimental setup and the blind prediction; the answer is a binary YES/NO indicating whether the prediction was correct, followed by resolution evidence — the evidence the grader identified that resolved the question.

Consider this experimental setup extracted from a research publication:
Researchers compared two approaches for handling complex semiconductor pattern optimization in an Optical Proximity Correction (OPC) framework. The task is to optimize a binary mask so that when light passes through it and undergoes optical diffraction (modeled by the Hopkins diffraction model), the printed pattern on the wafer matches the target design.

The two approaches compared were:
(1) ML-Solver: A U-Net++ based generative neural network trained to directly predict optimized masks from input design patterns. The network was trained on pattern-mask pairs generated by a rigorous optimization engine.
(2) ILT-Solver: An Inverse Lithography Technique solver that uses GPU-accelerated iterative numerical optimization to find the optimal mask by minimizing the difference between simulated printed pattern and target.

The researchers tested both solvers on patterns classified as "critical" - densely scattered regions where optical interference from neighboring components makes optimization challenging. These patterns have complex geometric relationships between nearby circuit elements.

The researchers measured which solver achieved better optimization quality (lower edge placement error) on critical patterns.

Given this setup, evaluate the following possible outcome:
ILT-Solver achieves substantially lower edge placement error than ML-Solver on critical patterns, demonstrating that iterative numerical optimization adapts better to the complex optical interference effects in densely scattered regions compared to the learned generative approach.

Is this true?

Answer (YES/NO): YES